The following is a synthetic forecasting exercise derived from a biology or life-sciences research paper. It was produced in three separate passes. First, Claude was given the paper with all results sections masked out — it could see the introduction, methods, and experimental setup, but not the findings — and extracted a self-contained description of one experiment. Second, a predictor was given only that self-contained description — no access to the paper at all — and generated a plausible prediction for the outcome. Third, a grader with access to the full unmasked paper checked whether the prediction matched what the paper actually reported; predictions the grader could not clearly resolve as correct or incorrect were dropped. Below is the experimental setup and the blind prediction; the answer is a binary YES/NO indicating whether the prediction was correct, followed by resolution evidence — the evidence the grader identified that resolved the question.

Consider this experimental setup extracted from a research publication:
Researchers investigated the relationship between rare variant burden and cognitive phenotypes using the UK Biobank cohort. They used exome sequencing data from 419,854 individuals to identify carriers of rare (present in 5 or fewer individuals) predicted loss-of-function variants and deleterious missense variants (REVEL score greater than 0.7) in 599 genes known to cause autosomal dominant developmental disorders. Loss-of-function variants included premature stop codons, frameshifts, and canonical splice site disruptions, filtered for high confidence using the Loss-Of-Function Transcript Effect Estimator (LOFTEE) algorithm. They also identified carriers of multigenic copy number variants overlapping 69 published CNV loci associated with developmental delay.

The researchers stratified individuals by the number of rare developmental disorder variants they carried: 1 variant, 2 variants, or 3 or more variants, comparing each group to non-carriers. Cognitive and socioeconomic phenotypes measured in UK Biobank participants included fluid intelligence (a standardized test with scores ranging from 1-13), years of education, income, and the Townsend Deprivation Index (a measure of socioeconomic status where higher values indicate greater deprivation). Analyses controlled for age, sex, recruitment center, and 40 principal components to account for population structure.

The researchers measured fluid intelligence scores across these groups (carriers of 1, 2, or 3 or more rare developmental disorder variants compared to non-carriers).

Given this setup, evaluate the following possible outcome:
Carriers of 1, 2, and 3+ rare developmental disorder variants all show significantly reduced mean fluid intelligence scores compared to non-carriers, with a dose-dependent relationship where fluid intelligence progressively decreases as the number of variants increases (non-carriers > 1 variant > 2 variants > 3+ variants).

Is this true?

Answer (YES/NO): YES